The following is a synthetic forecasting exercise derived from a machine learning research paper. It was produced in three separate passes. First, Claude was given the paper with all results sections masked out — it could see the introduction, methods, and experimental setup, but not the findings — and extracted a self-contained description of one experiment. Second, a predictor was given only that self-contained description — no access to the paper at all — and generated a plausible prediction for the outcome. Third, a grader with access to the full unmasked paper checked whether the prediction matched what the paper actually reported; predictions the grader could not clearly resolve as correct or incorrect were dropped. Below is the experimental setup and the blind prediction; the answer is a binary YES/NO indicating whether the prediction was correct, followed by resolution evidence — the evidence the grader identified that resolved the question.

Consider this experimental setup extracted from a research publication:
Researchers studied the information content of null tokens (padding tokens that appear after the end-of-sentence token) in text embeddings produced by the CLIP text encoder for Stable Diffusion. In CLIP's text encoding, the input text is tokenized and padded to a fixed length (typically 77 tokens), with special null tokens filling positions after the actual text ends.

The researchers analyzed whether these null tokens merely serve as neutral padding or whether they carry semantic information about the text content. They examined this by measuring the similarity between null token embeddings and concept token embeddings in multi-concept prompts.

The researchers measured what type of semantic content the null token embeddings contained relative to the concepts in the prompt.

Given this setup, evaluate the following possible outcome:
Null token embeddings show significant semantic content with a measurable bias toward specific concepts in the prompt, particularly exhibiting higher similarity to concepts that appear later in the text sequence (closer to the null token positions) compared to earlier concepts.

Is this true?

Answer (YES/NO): YES